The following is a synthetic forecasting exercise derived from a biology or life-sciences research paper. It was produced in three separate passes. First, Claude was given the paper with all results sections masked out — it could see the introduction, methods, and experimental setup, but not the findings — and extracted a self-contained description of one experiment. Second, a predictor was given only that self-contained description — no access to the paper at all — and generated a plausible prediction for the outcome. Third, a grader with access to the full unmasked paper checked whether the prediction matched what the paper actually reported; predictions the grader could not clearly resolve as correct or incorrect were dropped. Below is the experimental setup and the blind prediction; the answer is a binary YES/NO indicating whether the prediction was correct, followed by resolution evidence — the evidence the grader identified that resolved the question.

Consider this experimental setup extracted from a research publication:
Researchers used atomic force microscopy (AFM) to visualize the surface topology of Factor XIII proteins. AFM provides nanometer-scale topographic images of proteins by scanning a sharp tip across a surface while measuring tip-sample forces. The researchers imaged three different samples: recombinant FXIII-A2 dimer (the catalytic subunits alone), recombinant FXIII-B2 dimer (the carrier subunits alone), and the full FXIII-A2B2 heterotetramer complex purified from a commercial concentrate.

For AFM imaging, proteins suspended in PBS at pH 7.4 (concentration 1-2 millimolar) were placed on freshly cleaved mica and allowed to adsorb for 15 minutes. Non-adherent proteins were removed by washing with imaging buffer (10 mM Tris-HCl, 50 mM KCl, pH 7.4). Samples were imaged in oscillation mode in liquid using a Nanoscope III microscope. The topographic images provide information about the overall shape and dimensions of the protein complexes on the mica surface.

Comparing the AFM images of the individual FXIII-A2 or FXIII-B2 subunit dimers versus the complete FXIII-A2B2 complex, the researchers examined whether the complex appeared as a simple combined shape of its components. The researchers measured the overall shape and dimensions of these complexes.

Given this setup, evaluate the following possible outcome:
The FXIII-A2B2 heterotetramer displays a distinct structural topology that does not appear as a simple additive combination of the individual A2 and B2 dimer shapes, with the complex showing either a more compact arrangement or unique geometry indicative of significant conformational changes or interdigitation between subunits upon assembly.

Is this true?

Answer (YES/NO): YES